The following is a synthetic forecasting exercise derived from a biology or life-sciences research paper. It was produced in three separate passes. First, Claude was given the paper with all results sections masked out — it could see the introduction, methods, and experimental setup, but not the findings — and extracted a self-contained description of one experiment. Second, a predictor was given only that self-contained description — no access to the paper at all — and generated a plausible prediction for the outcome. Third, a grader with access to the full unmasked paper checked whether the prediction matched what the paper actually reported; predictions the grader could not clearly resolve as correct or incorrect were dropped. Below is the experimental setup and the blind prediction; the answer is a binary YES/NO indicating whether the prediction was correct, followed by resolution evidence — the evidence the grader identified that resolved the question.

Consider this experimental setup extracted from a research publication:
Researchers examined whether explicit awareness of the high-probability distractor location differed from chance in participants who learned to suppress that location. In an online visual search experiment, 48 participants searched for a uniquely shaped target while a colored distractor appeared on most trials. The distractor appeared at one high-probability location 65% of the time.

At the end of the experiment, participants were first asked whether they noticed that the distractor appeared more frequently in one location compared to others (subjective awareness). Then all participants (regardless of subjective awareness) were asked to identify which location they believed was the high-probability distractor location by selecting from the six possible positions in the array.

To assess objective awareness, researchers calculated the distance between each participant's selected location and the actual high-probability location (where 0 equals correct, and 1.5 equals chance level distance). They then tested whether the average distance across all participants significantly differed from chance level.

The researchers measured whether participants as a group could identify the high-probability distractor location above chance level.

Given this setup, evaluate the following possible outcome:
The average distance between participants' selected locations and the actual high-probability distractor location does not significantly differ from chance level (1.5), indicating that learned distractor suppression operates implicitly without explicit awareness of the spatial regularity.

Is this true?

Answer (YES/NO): YES